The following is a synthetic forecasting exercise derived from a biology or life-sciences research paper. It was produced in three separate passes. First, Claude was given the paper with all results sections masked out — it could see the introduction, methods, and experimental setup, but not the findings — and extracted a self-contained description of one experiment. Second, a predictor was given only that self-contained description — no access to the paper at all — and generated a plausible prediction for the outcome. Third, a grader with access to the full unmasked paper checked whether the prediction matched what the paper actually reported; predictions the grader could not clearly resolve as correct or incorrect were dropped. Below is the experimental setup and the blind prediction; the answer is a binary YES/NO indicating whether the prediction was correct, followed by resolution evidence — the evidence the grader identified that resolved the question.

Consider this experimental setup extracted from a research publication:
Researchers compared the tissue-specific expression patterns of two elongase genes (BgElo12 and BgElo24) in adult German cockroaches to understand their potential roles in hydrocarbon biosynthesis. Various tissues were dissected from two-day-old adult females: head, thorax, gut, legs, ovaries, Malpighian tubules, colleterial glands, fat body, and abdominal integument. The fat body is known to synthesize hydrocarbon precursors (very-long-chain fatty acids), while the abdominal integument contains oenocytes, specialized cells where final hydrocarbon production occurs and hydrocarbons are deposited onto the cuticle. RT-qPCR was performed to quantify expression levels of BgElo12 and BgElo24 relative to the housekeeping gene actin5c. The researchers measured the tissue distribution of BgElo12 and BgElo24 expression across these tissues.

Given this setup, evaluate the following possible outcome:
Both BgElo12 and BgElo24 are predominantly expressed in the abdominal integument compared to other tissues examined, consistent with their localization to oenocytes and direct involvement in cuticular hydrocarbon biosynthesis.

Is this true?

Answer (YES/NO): YES